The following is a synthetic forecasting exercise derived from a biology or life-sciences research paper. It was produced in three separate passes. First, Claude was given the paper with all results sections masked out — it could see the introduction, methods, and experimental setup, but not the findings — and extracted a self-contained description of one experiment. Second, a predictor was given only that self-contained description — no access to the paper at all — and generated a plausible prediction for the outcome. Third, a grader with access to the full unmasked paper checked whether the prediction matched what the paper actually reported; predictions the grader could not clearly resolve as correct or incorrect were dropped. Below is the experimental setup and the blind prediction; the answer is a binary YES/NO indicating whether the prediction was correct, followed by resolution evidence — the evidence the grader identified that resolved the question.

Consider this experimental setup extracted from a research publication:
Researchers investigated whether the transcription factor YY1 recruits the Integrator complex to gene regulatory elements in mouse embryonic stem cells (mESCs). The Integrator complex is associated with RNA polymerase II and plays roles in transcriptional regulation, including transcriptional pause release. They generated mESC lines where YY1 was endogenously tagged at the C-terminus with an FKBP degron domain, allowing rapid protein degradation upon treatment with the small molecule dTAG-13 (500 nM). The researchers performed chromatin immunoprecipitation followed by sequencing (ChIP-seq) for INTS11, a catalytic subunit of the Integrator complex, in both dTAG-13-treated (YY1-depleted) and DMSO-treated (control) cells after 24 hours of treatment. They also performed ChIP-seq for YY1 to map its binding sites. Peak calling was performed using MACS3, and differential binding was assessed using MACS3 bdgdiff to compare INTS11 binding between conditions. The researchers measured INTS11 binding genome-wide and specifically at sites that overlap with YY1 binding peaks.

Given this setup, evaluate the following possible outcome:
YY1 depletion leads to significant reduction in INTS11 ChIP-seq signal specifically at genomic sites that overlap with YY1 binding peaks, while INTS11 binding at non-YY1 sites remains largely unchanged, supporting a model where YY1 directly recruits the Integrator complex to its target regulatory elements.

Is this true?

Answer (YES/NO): YES